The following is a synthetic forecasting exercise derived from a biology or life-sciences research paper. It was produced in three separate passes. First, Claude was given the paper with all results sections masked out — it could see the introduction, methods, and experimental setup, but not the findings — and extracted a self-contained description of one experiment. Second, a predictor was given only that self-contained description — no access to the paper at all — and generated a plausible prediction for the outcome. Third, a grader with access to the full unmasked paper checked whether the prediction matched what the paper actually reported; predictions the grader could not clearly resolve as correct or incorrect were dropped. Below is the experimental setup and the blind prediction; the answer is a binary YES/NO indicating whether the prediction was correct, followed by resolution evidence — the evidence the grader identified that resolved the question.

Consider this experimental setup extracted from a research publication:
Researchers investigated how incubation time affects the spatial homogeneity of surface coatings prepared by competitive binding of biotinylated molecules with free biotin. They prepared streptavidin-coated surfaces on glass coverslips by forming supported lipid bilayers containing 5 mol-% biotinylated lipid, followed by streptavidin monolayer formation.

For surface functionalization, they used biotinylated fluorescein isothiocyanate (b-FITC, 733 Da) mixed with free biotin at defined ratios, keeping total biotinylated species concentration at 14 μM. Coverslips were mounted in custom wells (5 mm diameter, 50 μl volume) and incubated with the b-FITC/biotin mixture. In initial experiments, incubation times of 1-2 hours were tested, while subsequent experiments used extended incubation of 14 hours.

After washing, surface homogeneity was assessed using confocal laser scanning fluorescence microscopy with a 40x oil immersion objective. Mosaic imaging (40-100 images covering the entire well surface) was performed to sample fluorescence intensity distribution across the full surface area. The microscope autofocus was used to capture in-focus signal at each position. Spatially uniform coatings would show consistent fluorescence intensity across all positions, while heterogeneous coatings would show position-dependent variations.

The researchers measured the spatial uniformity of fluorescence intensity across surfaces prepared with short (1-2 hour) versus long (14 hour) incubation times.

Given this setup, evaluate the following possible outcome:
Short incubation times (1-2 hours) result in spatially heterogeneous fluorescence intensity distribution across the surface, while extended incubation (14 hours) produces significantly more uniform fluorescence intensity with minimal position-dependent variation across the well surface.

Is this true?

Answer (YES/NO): YES